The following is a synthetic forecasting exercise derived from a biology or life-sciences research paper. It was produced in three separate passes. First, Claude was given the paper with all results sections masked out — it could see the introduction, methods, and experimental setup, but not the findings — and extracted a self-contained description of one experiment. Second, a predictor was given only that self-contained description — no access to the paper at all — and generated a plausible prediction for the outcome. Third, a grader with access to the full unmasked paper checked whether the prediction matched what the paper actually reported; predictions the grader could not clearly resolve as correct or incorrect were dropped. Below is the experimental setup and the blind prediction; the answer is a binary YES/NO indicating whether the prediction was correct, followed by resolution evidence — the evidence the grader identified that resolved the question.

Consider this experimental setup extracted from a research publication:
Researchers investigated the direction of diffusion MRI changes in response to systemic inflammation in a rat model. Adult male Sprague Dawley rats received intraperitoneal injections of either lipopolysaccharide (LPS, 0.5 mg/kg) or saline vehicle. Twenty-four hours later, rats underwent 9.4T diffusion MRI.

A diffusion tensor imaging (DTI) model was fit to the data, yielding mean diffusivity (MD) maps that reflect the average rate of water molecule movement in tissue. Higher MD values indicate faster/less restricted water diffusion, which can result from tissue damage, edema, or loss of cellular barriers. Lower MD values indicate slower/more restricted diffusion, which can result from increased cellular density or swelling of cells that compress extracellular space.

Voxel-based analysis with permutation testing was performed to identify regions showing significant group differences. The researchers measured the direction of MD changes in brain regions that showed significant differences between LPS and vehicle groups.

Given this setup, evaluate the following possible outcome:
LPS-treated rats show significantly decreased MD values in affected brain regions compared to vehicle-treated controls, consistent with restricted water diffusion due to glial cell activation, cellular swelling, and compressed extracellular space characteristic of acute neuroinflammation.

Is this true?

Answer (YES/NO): NO